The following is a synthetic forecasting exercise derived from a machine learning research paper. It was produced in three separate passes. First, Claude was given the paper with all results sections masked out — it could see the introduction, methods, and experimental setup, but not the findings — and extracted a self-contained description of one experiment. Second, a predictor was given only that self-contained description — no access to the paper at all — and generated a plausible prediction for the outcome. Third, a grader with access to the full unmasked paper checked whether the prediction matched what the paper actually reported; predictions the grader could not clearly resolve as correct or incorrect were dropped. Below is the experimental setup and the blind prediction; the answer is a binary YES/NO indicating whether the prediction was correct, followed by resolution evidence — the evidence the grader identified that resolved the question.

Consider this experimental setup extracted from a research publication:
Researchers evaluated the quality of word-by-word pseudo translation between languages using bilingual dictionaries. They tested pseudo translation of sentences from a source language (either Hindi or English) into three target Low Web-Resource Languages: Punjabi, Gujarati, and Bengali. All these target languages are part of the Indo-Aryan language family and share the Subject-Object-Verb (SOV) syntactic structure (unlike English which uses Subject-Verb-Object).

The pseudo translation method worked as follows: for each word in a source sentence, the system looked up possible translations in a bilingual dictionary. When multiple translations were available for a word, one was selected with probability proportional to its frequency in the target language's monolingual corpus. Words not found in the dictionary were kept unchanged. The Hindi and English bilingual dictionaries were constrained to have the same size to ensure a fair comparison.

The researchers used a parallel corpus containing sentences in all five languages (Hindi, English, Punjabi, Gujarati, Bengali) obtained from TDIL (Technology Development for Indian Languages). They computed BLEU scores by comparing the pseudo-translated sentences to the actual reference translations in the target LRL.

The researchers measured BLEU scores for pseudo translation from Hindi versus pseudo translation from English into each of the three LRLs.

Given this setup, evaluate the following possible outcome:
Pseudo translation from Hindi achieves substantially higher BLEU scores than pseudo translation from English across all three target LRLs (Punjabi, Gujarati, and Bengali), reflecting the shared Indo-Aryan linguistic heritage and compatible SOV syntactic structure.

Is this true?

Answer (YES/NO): YES